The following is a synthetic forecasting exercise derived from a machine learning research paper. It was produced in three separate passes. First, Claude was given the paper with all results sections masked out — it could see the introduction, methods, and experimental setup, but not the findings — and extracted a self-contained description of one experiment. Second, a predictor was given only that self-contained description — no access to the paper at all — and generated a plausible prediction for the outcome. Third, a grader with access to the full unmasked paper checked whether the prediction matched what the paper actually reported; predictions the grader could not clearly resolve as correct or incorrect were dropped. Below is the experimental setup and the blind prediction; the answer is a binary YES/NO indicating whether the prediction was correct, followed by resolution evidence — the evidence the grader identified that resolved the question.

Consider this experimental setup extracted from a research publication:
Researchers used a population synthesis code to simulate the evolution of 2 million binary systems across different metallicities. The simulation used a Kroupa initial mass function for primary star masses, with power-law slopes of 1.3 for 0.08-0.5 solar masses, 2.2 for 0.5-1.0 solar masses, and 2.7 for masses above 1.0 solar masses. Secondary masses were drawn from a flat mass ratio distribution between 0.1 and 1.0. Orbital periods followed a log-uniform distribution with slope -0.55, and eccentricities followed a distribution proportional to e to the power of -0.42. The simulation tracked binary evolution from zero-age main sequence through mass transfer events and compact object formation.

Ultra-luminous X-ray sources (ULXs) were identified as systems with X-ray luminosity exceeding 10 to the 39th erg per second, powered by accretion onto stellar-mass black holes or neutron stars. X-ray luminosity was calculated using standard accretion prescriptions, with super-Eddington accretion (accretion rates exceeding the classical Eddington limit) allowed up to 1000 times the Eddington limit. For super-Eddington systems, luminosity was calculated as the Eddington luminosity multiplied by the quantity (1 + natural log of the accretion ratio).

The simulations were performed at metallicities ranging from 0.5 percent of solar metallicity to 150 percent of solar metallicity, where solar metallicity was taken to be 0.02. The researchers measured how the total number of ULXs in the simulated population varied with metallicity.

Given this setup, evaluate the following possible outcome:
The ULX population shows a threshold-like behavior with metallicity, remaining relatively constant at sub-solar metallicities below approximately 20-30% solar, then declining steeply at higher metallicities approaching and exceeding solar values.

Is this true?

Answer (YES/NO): NO